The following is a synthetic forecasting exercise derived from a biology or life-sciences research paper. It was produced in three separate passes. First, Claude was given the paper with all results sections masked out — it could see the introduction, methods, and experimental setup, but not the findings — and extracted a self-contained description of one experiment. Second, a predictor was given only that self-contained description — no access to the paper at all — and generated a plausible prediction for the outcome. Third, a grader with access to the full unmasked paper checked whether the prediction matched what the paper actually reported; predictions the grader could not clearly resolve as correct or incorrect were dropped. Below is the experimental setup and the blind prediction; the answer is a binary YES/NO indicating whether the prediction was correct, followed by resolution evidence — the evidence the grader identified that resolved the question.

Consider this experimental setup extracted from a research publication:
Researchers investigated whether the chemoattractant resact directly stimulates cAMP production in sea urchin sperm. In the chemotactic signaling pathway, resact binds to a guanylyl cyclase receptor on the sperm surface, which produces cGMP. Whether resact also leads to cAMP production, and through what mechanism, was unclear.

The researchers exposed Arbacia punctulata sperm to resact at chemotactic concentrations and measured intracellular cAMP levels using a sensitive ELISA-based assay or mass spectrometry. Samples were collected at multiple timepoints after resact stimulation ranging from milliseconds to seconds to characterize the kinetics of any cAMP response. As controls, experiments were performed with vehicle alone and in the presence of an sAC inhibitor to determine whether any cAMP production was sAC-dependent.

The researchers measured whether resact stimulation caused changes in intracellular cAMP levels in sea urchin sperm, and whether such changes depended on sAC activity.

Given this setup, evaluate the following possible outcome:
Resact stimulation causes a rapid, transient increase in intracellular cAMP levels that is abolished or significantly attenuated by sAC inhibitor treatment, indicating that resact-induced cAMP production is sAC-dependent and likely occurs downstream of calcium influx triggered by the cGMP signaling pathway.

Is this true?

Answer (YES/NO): NO